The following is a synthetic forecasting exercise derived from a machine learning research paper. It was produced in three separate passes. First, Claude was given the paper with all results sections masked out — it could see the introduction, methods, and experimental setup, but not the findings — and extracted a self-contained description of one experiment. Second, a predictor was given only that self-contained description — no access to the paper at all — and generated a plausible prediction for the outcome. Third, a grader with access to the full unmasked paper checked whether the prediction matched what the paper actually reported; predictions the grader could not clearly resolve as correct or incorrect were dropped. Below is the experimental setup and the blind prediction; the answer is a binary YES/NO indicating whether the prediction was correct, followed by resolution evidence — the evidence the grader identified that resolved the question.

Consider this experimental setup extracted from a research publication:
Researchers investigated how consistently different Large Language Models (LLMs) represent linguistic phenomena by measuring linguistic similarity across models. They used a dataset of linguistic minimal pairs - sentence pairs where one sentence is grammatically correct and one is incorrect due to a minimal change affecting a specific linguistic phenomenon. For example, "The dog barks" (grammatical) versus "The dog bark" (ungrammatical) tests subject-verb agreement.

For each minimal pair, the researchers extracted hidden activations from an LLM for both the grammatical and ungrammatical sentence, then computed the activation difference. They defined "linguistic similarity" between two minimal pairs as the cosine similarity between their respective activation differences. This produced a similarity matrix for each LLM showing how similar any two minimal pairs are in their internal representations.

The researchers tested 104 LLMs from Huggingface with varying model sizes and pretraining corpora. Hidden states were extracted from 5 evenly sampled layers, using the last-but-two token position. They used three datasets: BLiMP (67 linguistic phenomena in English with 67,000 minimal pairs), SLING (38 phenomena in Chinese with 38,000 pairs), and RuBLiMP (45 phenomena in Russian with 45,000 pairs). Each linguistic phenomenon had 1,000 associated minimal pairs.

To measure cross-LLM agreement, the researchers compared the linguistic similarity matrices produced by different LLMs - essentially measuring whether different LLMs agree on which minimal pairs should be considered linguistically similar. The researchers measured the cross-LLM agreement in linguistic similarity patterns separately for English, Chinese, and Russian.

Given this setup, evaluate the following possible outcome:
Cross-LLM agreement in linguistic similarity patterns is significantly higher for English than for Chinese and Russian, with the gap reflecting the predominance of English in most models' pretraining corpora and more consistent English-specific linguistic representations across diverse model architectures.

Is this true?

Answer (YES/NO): YES